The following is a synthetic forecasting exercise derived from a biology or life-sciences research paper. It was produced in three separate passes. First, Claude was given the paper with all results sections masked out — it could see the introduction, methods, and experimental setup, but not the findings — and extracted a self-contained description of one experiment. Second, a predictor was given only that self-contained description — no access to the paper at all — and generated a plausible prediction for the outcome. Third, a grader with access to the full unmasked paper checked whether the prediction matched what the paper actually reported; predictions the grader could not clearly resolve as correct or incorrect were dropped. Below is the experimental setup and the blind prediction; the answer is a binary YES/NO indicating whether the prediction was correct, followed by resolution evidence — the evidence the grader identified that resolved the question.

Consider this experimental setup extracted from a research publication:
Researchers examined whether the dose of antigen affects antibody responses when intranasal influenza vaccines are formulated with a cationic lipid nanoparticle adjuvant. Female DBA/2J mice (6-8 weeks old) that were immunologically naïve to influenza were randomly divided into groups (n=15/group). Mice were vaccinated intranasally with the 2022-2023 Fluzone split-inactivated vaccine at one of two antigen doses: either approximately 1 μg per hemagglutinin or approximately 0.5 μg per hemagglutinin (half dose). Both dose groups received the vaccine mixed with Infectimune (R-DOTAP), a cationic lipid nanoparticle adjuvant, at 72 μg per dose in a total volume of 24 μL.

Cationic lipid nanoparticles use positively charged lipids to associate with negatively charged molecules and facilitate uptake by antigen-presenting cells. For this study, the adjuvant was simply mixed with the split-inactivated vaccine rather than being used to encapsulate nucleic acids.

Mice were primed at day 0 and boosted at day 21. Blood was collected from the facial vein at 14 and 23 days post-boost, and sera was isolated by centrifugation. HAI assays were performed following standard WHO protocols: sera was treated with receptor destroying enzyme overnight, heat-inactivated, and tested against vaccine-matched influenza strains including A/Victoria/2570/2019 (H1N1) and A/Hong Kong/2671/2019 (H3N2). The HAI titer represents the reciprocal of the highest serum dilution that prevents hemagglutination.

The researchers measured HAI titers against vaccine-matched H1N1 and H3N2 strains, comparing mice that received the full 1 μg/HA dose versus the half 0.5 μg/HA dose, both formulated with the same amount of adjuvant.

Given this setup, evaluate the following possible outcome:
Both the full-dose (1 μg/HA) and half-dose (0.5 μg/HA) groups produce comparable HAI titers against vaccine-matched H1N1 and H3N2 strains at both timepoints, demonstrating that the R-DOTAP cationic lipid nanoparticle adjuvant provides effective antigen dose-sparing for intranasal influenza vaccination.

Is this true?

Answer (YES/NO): NO